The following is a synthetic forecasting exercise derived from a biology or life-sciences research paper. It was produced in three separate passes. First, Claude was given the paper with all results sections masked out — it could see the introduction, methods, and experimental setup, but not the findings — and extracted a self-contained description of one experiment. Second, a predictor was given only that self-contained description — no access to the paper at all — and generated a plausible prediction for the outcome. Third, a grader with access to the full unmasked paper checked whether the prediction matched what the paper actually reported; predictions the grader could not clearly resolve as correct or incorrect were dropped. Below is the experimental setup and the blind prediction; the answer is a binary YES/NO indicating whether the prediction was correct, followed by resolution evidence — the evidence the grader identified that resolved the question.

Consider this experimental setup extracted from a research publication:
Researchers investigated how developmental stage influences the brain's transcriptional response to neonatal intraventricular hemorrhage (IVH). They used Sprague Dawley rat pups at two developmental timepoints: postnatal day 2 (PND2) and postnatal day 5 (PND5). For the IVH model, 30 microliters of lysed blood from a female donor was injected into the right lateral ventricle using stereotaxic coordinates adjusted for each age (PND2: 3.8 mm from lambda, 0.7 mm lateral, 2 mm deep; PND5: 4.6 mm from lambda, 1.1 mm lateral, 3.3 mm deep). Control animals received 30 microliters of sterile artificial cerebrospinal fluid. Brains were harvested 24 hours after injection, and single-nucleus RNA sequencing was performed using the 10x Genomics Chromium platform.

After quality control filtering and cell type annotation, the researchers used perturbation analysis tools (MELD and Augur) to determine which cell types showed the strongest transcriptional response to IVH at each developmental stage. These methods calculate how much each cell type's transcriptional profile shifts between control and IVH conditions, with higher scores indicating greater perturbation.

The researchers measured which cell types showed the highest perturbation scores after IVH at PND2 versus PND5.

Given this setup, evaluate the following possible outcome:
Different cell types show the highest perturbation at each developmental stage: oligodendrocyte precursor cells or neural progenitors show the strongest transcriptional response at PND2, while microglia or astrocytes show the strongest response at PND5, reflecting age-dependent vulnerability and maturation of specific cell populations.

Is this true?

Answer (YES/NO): NO